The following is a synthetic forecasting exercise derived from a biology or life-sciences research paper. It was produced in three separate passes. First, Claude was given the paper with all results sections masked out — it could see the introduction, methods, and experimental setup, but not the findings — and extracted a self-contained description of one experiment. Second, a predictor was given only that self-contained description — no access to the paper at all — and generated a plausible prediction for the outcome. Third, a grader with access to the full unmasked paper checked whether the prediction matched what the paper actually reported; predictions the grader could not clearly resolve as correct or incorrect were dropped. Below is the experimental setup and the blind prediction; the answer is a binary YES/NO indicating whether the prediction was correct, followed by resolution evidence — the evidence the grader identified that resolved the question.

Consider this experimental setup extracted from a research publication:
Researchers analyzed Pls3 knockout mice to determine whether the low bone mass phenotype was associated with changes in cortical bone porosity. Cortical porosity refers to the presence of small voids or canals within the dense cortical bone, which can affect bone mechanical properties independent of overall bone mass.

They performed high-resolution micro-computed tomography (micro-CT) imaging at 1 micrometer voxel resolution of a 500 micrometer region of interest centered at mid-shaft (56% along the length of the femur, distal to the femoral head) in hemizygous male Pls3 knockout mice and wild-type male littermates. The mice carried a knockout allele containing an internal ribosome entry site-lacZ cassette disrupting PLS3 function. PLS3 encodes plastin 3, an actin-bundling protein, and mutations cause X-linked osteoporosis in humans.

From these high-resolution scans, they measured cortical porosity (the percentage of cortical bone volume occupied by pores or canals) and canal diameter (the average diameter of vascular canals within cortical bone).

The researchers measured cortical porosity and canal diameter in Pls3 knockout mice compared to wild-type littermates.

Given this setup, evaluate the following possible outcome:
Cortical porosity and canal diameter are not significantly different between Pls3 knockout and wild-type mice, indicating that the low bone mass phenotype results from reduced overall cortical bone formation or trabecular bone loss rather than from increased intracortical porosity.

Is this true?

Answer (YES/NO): YES